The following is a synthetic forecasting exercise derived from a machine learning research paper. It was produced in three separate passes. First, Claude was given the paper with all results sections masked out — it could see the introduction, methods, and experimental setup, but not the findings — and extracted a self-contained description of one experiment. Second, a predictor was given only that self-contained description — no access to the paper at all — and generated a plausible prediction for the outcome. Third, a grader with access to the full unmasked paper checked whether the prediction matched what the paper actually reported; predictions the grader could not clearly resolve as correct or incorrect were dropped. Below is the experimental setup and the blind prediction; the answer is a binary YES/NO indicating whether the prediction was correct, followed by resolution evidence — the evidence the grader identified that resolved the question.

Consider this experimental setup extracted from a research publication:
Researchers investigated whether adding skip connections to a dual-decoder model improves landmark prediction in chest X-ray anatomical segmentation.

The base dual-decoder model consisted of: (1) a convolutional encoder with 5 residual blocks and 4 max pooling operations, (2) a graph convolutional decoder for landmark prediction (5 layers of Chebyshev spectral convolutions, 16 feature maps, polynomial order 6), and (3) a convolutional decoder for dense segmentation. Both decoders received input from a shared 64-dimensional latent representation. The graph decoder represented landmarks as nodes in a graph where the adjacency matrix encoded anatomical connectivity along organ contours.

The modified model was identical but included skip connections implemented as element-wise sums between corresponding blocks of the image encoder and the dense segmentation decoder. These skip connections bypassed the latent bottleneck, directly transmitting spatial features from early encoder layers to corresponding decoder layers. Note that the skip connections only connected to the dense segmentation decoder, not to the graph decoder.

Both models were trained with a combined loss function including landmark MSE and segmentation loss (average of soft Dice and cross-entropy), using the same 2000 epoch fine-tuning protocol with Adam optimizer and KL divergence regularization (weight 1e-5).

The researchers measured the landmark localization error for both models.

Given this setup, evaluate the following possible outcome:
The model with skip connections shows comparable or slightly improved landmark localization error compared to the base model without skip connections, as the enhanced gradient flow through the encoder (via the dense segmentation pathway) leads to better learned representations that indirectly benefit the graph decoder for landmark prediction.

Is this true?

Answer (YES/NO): YES